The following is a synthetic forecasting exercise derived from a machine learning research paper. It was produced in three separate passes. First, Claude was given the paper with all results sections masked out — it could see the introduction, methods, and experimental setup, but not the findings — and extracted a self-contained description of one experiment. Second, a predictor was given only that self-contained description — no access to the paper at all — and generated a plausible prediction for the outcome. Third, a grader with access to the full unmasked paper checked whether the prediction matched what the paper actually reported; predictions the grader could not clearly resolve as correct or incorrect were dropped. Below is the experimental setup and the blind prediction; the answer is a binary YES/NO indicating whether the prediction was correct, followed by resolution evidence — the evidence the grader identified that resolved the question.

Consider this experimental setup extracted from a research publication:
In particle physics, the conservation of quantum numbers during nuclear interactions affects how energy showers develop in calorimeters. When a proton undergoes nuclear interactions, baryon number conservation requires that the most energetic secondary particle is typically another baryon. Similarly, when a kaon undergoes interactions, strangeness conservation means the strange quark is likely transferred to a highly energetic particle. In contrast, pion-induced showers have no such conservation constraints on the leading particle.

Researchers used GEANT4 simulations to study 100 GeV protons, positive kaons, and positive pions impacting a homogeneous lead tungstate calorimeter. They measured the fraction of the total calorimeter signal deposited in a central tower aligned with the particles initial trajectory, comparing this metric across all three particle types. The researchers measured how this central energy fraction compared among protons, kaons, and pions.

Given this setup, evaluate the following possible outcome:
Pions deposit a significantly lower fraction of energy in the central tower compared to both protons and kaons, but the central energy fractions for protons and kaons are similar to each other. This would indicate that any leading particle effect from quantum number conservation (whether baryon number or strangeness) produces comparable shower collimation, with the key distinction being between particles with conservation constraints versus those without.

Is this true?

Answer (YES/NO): NO